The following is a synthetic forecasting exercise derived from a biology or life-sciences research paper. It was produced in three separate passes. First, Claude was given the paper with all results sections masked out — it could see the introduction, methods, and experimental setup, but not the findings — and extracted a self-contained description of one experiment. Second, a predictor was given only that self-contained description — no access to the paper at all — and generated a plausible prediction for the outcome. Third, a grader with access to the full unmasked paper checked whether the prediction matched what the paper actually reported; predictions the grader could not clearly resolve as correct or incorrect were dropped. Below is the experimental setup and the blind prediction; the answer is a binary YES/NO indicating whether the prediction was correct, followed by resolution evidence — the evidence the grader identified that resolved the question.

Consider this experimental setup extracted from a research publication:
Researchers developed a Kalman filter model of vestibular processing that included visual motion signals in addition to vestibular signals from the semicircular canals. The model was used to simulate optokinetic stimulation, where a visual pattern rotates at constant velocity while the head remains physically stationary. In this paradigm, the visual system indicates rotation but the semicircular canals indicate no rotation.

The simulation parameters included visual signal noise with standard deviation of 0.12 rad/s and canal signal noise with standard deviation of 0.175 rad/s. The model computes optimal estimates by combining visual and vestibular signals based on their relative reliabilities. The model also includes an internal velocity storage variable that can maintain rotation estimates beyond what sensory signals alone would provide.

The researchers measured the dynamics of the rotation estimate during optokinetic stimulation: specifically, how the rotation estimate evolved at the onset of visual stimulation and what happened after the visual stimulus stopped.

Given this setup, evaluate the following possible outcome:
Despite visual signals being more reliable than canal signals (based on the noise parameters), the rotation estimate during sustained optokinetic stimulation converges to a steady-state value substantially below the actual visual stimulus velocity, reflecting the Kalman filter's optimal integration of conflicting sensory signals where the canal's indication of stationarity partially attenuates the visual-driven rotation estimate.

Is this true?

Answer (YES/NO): NO